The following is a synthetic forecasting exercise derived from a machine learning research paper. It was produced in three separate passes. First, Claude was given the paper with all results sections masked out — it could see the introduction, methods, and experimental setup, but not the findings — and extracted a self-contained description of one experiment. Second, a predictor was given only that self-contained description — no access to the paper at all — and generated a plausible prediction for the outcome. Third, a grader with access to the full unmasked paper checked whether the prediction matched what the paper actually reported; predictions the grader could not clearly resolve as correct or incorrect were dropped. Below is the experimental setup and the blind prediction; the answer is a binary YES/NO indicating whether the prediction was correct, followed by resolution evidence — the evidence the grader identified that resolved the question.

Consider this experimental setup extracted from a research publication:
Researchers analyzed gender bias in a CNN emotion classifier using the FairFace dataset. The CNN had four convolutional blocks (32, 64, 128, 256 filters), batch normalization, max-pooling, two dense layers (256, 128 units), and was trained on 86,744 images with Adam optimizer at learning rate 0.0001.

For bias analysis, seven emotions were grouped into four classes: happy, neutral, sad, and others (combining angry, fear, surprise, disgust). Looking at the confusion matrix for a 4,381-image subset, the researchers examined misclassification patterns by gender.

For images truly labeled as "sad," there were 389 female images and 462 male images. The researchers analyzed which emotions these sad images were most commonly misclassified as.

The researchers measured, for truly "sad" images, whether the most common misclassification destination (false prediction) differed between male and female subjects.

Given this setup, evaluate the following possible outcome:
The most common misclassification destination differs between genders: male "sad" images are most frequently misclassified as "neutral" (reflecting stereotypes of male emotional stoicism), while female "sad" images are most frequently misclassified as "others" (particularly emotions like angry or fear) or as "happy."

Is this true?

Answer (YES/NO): NO